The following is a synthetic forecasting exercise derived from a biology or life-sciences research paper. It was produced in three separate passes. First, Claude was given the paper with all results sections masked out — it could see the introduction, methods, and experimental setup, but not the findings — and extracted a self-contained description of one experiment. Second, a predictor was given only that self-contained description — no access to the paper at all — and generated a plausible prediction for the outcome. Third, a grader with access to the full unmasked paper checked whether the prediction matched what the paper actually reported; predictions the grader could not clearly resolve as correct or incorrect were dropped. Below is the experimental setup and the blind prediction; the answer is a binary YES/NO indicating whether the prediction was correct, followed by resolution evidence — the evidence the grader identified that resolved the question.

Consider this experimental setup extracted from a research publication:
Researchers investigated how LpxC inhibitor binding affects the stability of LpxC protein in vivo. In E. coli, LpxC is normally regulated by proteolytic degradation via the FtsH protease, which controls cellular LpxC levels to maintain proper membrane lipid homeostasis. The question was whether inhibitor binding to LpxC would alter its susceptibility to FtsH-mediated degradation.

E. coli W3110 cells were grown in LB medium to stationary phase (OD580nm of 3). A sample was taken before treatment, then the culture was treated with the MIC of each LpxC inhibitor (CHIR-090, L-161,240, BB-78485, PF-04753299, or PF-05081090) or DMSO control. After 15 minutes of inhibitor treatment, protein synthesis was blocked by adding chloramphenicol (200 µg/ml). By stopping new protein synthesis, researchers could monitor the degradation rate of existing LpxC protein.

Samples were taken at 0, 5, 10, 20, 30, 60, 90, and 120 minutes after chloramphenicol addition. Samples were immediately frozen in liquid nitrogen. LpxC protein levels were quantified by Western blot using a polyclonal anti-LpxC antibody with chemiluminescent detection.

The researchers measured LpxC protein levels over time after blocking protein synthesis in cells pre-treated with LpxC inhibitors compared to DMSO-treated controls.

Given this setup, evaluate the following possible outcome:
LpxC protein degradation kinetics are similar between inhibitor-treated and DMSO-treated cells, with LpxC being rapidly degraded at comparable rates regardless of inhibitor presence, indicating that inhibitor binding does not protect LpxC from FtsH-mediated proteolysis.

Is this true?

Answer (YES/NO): NO